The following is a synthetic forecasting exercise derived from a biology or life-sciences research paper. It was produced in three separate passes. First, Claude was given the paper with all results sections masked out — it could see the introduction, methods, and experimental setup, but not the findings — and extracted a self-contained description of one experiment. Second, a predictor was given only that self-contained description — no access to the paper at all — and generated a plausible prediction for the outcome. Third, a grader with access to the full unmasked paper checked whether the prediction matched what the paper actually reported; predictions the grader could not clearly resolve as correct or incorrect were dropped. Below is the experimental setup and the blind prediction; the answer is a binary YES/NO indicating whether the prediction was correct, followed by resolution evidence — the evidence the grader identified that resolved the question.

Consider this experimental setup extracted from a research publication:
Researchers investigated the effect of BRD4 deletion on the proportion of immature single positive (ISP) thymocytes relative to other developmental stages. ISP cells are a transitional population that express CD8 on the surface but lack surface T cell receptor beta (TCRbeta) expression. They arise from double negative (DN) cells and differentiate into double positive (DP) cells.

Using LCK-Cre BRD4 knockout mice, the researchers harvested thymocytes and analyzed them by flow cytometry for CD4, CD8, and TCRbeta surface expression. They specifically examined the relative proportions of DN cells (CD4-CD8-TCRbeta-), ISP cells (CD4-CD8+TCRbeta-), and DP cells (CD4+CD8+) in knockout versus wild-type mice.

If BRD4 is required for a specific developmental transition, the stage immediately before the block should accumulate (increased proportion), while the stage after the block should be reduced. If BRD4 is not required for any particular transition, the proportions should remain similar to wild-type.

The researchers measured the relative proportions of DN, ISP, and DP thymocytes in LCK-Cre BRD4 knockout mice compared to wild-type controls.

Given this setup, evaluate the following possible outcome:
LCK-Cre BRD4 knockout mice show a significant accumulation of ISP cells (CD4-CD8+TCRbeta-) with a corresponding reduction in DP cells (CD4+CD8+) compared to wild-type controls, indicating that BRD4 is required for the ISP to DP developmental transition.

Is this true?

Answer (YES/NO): YES